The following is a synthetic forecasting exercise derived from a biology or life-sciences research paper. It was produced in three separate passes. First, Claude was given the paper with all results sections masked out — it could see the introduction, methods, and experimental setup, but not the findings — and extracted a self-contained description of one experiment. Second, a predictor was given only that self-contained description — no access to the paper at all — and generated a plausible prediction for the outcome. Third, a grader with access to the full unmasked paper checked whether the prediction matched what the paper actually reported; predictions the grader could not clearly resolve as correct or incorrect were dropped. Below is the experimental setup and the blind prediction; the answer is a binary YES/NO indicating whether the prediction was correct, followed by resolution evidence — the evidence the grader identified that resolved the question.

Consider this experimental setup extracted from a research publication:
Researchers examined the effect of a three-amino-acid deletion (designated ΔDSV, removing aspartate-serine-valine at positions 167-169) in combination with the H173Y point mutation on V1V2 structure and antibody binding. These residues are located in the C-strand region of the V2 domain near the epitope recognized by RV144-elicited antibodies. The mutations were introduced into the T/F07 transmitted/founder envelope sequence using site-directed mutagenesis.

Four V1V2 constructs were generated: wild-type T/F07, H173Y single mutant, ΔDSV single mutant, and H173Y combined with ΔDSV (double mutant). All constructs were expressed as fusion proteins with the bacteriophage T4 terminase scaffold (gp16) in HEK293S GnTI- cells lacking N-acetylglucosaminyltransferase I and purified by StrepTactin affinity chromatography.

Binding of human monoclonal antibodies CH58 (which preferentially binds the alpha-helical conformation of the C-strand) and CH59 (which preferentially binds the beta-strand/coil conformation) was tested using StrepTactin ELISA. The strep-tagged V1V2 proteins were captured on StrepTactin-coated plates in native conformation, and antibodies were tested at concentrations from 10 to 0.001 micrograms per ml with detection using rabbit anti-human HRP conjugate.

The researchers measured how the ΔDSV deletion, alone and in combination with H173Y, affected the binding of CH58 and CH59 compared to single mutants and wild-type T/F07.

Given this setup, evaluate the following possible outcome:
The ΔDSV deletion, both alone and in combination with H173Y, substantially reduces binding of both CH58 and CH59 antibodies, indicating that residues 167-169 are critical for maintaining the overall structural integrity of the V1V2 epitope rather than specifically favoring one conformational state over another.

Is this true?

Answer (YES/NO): NO